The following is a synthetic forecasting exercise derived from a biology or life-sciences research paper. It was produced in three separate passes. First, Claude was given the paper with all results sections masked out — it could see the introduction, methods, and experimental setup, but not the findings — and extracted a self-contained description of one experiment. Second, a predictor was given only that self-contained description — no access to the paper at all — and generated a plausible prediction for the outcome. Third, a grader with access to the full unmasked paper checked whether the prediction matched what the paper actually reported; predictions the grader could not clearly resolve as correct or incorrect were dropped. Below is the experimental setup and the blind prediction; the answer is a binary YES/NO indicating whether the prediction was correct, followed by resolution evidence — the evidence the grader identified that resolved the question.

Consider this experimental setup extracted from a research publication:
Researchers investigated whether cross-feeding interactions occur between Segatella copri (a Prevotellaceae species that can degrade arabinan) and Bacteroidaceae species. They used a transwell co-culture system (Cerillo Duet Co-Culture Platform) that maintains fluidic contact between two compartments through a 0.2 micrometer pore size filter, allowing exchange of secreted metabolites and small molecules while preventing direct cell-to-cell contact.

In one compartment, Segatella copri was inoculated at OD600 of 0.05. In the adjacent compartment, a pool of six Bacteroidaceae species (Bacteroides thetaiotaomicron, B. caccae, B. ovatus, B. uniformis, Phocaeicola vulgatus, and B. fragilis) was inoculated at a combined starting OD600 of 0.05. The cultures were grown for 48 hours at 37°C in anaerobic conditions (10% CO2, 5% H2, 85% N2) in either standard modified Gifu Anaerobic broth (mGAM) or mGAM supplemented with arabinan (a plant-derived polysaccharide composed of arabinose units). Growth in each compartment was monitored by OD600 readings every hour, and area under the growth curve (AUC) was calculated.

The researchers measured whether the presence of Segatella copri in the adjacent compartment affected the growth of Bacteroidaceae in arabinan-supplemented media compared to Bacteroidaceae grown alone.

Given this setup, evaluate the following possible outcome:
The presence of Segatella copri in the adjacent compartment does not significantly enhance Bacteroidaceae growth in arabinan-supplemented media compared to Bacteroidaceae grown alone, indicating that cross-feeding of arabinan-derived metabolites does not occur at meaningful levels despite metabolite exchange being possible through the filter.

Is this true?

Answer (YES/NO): NO